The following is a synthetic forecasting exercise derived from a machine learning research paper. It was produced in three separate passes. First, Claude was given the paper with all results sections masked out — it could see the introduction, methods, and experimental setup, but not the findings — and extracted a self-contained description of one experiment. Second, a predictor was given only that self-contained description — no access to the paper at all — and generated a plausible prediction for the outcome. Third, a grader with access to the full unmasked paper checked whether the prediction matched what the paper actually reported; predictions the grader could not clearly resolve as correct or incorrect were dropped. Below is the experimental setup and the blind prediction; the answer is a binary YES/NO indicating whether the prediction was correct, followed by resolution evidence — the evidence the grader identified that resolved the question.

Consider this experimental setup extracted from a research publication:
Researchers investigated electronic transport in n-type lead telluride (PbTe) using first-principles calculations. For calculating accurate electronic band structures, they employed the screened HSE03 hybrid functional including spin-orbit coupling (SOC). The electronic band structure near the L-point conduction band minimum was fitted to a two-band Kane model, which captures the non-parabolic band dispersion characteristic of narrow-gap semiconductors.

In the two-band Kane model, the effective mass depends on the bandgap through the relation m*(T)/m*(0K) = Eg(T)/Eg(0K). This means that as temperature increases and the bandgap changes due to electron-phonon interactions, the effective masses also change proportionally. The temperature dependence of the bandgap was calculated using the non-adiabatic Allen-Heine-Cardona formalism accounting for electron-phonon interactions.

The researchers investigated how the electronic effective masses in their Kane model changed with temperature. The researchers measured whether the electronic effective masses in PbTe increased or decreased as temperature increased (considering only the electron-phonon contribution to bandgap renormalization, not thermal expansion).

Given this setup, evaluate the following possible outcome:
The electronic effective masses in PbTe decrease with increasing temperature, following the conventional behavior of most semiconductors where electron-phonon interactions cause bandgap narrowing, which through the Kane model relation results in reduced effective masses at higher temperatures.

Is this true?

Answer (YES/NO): NO